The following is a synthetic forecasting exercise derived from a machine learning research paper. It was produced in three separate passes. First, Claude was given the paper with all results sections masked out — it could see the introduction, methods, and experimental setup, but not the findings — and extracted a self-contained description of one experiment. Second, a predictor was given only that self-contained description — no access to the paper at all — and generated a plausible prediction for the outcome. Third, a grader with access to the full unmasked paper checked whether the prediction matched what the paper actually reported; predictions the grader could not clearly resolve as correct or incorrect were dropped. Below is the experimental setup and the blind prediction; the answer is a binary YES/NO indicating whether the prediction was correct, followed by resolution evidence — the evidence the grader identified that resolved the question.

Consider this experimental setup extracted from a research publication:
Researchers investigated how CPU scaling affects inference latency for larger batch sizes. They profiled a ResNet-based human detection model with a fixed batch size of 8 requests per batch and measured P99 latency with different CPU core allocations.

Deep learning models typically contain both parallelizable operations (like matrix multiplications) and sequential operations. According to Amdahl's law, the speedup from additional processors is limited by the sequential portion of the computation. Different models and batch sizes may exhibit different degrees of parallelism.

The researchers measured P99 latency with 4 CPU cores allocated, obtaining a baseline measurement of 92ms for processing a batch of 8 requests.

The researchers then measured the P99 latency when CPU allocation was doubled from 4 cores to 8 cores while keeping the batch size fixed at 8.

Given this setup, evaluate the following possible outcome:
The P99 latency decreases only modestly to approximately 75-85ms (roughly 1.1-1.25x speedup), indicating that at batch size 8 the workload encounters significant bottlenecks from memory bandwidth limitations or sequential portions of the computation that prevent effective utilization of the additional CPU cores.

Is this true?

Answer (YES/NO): NO